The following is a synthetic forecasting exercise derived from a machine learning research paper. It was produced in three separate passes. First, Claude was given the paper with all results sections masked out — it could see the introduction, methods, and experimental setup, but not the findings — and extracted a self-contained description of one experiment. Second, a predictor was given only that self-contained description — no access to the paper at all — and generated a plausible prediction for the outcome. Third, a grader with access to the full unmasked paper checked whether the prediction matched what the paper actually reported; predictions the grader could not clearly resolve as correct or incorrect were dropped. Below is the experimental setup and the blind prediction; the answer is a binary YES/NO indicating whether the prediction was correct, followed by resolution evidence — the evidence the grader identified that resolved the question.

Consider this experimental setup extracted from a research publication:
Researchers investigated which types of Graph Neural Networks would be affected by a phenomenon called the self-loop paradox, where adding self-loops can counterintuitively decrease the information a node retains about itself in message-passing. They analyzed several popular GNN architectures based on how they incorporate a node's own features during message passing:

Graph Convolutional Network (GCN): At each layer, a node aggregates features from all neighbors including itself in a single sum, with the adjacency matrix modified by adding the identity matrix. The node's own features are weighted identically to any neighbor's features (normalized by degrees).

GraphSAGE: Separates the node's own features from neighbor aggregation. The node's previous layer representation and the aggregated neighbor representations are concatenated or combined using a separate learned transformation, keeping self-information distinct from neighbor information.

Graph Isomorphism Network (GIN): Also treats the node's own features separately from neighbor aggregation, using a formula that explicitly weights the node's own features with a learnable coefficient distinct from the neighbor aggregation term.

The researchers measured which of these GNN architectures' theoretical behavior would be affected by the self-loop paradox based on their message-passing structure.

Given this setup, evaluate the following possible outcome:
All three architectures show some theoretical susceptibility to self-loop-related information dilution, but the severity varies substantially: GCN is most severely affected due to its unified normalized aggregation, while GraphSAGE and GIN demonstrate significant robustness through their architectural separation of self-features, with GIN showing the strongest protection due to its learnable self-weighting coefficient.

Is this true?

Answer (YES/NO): NO